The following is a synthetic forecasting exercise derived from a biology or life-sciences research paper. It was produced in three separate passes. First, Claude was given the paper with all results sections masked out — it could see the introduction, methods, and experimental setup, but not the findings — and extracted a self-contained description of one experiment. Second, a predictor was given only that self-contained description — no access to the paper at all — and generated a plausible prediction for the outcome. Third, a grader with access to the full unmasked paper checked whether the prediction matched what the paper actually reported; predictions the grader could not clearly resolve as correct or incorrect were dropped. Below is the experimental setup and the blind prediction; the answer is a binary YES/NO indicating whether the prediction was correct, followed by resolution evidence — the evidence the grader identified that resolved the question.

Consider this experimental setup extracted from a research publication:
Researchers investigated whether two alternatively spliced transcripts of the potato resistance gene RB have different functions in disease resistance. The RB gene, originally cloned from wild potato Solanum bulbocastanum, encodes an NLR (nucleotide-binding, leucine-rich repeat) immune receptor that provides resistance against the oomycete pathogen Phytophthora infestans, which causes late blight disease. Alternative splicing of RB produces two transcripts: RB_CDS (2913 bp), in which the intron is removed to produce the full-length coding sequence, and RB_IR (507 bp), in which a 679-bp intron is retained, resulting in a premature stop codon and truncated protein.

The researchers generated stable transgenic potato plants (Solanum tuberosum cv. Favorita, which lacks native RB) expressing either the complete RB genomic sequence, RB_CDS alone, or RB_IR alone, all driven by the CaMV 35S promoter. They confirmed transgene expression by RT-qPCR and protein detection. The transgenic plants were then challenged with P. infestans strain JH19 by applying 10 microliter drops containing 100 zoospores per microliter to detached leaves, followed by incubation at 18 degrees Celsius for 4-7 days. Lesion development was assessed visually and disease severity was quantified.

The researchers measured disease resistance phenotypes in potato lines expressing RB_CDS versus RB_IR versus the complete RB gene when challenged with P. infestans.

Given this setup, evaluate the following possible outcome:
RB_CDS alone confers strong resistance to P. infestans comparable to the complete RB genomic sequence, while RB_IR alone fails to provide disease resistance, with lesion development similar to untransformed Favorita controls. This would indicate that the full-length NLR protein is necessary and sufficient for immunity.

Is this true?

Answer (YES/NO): YES